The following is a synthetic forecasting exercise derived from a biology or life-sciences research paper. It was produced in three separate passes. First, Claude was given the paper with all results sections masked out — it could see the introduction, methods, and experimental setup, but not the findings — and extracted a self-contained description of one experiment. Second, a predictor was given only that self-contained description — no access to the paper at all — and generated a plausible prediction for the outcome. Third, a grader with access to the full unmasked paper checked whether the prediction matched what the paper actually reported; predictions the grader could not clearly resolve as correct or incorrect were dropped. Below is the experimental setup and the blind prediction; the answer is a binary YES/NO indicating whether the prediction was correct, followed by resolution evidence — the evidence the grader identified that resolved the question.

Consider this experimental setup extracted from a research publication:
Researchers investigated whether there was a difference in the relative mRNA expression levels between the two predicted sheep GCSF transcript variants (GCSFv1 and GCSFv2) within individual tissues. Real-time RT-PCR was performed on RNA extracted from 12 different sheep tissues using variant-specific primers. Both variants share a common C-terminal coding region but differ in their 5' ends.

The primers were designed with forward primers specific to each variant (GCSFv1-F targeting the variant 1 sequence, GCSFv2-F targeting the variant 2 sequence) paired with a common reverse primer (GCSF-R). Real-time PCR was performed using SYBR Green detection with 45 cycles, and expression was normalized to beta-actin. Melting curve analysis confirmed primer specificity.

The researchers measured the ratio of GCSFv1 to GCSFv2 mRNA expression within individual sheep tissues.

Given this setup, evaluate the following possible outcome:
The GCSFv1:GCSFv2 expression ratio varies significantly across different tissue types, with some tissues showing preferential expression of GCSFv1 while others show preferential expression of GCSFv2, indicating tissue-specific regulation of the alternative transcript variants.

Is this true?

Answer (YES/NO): NO